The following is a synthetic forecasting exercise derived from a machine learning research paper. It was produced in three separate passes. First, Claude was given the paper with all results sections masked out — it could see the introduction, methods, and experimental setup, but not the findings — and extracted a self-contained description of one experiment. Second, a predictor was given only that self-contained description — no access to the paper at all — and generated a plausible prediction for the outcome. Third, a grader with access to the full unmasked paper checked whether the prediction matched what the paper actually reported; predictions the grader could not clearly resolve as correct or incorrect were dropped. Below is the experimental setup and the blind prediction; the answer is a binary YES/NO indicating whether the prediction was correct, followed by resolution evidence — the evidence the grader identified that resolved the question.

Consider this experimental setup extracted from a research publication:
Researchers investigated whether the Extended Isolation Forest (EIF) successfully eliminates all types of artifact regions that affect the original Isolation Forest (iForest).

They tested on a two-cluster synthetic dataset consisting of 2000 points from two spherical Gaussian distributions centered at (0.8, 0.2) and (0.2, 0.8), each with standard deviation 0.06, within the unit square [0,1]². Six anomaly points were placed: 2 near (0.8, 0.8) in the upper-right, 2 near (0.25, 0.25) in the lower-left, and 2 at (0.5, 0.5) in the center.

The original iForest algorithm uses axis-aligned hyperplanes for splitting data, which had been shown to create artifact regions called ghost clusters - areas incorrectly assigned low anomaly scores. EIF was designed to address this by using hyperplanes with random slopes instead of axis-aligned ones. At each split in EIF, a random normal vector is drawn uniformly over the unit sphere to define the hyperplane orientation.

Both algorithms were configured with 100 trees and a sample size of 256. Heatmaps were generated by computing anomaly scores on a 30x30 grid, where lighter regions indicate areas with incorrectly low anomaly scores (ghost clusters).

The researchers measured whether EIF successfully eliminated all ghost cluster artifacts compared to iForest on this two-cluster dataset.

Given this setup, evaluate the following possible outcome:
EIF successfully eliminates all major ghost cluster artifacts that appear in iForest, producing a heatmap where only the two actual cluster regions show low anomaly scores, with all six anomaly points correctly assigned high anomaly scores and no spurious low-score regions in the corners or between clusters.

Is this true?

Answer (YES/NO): NO